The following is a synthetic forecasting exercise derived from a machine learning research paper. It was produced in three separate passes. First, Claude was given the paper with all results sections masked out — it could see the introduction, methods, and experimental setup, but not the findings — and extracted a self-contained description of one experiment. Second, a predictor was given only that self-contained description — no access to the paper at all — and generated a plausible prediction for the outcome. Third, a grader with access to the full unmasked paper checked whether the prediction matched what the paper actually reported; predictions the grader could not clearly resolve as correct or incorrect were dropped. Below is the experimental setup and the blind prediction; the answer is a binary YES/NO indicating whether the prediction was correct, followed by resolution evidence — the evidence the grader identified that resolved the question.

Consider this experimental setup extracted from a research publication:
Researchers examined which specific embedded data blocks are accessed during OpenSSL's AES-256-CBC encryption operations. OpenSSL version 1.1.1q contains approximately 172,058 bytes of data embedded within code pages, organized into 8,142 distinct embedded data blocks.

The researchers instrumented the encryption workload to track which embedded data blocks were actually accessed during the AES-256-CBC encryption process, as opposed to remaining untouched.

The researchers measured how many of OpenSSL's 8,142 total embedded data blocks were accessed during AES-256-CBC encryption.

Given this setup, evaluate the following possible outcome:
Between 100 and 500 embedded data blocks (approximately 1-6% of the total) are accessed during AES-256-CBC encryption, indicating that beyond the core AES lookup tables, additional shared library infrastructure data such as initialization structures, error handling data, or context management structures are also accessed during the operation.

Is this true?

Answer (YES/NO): NO